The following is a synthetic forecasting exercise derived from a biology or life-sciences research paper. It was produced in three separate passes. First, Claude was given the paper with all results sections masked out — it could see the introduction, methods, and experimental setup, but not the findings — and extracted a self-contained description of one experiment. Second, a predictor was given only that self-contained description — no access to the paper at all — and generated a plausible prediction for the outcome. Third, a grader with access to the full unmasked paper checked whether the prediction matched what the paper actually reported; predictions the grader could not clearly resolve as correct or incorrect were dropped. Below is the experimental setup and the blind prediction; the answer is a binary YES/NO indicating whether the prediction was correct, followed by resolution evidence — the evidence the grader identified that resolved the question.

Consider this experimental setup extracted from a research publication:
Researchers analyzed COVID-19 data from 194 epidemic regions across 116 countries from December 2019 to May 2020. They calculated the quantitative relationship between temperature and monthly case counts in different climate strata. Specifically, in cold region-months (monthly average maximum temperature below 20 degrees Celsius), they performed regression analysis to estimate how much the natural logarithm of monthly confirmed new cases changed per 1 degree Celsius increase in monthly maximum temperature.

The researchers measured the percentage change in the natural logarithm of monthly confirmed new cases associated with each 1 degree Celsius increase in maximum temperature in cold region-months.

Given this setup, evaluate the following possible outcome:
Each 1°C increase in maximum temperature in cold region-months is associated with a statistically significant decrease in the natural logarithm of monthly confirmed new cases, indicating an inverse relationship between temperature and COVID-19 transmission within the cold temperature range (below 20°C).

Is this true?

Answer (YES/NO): NO